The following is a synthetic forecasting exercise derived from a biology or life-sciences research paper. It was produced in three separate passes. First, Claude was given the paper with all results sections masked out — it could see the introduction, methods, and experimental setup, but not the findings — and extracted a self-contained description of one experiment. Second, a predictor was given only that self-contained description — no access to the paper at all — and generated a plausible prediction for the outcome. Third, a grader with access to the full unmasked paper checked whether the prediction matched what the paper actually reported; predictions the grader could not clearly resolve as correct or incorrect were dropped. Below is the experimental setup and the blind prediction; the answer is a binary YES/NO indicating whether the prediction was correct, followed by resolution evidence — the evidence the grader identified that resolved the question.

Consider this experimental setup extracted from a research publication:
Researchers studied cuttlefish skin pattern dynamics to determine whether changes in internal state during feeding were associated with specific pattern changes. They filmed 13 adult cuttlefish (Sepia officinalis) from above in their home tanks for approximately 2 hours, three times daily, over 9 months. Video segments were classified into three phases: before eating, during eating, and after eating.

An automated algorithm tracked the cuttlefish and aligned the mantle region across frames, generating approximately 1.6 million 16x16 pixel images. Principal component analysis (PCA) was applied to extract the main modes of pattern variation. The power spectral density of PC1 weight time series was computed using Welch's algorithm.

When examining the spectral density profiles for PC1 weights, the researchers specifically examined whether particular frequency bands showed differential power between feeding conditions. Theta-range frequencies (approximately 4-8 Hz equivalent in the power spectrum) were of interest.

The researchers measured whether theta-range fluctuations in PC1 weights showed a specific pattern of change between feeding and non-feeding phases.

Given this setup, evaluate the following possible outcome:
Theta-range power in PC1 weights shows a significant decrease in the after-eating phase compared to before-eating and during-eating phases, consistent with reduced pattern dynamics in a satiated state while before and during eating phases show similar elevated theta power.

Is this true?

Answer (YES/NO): NO